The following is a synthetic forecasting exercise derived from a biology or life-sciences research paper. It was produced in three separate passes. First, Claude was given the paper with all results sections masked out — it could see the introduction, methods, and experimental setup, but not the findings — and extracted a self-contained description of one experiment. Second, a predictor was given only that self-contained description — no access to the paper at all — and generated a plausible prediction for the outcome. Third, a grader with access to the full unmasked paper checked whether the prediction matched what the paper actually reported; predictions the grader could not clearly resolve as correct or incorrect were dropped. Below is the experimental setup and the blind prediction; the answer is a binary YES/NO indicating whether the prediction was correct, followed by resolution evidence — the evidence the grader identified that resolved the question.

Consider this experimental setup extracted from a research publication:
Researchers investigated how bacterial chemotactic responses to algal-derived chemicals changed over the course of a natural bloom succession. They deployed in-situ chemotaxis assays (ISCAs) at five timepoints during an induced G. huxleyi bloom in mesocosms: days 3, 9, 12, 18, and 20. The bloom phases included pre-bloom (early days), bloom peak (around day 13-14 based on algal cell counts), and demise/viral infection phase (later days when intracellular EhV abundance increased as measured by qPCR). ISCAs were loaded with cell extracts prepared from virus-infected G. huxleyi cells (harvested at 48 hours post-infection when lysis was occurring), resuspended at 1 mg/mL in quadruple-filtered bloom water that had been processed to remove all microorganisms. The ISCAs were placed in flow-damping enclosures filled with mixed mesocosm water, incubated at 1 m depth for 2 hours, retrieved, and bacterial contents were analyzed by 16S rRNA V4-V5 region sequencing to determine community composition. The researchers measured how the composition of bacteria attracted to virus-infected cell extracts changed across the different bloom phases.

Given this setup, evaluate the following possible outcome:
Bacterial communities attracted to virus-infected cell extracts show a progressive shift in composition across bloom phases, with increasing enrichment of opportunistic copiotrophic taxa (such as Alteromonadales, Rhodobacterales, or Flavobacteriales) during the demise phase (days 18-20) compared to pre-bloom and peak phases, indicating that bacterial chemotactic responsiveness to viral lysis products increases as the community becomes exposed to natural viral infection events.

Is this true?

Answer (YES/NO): NO